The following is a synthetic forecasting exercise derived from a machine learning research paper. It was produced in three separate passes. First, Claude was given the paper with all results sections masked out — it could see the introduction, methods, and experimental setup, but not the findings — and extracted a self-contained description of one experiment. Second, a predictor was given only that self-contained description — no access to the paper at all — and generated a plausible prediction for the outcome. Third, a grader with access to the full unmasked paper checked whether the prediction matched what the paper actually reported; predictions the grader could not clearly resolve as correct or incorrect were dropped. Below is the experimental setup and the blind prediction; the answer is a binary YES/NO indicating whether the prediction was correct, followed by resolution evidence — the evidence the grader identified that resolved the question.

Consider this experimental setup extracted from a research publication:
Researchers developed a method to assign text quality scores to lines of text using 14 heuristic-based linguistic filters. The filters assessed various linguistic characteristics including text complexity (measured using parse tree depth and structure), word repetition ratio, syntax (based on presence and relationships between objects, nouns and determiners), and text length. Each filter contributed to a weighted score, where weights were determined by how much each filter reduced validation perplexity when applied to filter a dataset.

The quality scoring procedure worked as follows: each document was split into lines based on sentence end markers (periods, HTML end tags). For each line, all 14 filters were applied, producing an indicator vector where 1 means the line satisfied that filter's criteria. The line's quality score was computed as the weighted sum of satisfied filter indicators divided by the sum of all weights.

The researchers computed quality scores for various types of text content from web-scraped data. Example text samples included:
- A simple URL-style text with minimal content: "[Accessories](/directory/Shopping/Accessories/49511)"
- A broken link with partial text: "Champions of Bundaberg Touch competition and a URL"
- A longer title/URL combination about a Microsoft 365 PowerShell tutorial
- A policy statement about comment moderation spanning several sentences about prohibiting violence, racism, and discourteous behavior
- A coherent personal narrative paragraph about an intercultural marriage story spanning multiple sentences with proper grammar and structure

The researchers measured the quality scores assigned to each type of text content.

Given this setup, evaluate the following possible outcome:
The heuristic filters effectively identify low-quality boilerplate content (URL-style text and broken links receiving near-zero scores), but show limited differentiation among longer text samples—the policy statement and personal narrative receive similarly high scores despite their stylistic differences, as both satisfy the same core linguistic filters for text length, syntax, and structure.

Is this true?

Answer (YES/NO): NO